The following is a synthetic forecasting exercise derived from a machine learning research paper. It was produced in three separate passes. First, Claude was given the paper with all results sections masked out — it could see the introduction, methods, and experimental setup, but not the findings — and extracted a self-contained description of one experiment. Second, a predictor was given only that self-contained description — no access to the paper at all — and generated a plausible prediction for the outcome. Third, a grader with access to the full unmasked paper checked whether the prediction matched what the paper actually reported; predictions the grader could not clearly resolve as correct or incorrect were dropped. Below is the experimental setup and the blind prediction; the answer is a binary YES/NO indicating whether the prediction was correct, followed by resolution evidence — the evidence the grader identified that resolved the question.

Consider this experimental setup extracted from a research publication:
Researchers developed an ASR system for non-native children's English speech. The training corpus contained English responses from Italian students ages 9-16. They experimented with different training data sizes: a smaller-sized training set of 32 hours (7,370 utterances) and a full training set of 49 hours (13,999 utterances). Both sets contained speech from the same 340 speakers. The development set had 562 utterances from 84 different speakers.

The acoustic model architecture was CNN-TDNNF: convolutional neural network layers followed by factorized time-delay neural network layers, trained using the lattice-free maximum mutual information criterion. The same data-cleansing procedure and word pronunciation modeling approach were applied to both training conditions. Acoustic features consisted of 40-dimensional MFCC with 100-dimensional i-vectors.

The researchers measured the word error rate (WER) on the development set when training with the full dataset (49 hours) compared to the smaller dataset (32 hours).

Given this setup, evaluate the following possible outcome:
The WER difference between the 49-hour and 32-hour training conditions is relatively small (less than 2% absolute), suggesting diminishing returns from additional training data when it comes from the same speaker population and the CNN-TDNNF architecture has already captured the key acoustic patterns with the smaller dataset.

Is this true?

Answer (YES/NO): YES